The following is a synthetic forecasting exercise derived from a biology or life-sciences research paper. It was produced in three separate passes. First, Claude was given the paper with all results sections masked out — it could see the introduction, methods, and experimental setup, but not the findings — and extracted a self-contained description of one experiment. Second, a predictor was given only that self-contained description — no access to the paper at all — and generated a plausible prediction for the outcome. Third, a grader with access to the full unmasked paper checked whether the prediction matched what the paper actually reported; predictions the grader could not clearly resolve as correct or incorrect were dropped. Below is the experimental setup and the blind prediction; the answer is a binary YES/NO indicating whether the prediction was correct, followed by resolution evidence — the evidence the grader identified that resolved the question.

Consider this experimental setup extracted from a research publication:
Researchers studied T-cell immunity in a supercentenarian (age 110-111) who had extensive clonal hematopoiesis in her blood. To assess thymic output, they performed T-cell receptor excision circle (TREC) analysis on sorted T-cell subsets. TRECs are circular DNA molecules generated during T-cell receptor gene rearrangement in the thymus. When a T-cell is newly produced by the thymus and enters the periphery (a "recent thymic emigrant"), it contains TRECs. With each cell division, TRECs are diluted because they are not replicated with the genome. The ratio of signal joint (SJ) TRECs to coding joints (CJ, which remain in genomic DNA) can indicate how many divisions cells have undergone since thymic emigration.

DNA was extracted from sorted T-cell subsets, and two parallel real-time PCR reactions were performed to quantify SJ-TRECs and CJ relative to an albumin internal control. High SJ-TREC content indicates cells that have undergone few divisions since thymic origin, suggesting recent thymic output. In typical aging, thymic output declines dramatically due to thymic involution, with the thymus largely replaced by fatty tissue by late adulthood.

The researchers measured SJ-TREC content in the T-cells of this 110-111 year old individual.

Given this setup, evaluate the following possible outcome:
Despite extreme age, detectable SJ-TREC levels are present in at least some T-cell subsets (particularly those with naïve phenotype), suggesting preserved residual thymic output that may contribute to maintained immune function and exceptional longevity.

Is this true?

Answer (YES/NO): YES